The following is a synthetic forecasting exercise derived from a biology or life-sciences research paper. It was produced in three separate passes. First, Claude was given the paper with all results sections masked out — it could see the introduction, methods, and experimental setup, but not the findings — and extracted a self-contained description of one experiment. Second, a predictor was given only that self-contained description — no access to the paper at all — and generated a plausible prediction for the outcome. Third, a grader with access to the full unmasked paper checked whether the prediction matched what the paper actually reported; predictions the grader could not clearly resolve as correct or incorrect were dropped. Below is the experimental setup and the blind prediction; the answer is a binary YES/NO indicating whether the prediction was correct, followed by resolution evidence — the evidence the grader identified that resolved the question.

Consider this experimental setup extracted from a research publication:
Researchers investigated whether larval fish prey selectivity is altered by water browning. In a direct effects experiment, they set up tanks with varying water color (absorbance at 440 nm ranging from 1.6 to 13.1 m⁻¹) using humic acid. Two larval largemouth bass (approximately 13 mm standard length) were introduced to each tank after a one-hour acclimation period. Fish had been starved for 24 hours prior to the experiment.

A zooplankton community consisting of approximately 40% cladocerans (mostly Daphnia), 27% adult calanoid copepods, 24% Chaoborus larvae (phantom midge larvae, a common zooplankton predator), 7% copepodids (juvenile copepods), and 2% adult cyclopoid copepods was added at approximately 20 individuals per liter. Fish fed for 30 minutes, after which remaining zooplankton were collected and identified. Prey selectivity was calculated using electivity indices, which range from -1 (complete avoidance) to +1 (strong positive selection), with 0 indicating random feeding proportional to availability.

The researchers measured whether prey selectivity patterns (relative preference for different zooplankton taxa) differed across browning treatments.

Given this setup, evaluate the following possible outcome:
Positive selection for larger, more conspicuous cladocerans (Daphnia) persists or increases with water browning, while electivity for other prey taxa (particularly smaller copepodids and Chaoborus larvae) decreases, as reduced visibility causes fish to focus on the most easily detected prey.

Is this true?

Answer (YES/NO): NO